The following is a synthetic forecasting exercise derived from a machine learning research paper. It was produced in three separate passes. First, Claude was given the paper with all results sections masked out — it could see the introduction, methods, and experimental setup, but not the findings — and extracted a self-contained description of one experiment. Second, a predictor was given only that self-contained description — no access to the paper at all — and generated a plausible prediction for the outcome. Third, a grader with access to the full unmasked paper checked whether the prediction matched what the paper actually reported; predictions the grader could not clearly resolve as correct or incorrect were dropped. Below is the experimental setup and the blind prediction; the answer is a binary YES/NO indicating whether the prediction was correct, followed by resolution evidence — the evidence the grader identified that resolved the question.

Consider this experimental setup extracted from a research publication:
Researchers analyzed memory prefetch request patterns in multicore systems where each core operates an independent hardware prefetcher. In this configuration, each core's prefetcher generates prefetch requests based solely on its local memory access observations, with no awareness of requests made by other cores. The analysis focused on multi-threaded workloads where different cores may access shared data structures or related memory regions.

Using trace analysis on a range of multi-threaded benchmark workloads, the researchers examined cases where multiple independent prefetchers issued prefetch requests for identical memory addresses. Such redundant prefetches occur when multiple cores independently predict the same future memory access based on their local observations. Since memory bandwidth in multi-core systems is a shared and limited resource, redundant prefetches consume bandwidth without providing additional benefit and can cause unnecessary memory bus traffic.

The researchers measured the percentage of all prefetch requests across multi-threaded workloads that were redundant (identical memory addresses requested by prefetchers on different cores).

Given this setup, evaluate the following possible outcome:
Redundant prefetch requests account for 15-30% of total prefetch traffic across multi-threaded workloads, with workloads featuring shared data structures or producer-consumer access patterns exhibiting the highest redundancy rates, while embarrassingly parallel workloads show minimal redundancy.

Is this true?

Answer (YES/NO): NO